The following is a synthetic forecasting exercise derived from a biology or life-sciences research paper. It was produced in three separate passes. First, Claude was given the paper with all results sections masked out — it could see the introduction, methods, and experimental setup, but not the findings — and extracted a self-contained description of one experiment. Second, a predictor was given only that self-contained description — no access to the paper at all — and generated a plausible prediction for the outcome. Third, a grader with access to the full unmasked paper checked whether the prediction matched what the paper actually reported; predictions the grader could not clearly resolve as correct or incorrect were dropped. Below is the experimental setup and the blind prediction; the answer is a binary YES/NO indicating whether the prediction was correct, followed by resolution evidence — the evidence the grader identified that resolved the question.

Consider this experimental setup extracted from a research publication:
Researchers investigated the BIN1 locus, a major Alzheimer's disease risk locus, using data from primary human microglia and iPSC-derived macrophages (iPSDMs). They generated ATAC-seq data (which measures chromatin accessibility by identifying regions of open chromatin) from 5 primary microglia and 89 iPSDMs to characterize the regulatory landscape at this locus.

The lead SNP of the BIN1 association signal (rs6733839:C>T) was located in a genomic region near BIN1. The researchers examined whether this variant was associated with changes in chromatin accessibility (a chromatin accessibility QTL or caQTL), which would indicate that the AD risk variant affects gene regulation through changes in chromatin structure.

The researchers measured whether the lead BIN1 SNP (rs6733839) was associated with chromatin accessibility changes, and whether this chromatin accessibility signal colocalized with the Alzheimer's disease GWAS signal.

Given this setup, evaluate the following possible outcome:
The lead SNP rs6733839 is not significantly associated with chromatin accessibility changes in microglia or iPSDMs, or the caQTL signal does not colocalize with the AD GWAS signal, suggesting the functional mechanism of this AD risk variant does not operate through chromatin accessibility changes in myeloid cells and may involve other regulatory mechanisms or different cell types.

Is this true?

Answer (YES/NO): NO